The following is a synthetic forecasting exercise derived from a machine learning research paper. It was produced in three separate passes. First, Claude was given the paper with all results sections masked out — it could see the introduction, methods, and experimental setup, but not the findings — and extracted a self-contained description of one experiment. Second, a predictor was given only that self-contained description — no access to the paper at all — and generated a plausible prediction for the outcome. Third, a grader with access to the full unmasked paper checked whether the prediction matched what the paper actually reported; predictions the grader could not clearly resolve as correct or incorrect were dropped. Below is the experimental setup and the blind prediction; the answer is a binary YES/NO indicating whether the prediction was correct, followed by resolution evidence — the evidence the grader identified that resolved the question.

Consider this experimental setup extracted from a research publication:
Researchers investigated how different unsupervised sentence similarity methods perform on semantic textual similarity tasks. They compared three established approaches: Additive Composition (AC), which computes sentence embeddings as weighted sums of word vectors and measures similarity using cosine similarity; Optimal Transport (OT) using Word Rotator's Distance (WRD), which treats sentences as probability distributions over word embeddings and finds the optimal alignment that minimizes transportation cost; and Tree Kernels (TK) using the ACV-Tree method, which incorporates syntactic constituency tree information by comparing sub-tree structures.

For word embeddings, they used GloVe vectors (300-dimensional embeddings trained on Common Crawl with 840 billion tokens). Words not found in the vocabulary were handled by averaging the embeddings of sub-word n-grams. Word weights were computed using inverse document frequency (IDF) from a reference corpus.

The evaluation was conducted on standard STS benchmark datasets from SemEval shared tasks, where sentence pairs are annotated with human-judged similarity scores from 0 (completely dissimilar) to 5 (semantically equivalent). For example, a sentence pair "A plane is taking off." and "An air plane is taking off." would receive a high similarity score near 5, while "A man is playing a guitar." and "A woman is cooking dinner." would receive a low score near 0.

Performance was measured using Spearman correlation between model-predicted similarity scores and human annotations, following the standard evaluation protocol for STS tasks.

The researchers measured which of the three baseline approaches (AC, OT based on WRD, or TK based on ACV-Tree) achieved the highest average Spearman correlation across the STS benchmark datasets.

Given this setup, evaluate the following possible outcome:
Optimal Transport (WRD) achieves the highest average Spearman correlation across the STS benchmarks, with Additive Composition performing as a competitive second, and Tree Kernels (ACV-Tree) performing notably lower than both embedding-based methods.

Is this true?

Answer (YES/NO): NO